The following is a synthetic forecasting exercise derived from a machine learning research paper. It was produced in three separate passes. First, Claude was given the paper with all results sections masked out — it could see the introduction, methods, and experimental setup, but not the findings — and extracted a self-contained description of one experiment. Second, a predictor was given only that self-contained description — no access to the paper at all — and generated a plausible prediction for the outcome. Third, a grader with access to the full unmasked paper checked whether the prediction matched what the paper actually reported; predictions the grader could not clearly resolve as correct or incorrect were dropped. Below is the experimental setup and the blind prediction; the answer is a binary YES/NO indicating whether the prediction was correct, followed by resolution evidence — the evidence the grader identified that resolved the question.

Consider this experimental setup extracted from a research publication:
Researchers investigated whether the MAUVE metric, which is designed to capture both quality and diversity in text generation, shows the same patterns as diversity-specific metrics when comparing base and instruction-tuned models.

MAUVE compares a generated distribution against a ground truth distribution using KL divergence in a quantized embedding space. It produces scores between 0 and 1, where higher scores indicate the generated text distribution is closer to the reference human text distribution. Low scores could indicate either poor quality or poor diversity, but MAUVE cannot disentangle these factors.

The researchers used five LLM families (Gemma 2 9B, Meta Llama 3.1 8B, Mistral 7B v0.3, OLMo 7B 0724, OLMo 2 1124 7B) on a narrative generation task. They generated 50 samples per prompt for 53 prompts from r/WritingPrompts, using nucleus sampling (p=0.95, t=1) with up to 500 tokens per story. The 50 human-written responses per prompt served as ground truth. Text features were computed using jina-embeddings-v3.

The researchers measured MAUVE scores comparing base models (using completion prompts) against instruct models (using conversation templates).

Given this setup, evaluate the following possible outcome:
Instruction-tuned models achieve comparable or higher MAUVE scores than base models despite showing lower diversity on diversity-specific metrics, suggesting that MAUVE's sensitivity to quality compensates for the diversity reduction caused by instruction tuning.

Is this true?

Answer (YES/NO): NO